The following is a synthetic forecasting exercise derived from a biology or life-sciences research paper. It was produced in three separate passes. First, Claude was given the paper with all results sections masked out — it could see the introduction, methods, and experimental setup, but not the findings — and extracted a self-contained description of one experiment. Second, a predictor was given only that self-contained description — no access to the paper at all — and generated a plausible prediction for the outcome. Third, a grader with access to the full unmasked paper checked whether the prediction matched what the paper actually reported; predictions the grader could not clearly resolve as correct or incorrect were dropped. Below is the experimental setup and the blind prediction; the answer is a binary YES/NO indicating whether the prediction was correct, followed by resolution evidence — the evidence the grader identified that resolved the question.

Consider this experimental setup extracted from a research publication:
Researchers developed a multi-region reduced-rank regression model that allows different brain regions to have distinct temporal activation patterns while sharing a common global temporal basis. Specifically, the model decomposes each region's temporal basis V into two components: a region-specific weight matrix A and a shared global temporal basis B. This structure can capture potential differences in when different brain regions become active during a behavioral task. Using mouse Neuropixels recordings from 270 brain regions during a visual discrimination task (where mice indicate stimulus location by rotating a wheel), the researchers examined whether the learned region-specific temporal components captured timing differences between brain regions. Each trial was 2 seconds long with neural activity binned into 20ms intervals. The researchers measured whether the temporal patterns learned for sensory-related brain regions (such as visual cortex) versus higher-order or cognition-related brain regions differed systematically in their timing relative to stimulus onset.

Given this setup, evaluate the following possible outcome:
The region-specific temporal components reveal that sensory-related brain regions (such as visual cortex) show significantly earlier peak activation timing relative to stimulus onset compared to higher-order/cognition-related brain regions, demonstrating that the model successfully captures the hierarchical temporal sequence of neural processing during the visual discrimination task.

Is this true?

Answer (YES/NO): NO